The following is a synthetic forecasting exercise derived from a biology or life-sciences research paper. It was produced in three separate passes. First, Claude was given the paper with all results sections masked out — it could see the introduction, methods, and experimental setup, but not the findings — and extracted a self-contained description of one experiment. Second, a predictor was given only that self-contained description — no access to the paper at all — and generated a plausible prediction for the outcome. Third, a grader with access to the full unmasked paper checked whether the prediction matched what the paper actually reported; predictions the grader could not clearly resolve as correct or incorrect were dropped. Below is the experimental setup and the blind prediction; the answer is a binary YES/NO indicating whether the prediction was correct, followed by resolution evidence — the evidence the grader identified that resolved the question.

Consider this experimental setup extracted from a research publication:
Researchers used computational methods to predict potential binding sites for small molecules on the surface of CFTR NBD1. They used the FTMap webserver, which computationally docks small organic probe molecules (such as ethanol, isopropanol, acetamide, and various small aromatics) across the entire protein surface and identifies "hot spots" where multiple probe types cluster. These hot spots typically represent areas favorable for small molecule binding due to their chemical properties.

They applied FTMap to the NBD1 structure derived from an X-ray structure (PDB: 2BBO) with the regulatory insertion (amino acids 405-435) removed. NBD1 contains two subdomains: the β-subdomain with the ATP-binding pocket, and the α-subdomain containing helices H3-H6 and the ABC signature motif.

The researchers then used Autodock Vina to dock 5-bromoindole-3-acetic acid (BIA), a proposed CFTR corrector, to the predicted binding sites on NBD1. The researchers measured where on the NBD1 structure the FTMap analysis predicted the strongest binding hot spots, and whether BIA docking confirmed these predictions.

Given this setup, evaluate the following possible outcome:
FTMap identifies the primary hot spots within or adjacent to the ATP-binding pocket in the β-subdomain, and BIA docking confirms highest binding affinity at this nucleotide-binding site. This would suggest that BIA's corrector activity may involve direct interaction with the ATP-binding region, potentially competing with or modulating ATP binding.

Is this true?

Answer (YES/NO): NO